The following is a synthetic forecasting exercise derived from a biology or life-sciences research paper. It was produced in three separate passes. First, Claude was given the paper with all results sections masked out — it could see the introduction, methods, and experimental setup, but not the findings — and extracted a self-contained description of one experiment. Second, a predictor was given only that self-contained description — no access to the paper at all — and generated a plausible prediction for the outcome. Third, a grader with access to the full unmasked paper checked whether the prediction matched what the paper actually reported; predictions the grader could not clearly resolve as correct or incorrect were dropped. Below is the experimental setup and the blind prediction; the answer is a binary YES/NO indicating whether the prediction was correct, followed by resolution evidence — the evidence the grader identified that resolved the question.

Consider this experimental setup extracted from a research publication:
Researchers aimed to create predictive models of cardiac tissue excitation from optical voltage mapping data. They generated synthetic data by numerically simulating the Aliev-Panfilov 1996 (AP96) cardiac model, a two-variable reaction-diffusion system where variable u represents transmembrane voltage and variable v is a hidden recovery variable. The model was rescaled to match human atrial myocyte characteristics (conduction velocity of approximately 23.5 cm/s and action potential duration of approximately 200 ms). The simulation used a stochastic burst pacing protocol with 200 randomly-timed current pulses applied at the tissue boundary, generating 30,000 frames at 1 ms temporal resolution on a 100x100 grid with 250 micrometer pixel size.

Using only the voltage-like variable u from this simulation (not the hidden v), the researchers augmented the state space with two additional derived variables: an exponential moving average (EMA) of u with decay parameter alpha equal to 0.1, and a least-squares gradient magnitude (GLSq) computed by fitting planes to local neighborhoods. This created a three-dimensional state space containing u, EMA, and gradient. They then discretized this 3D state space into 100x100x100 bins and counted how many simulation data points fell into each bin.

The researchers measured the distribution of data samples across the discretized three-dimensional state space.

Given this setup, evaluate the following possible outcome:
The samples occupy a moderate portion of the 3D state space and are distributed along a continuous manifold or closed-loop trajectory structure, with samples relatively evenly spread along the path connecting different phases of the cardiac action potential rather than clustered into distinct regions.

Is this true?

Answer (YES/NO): YES